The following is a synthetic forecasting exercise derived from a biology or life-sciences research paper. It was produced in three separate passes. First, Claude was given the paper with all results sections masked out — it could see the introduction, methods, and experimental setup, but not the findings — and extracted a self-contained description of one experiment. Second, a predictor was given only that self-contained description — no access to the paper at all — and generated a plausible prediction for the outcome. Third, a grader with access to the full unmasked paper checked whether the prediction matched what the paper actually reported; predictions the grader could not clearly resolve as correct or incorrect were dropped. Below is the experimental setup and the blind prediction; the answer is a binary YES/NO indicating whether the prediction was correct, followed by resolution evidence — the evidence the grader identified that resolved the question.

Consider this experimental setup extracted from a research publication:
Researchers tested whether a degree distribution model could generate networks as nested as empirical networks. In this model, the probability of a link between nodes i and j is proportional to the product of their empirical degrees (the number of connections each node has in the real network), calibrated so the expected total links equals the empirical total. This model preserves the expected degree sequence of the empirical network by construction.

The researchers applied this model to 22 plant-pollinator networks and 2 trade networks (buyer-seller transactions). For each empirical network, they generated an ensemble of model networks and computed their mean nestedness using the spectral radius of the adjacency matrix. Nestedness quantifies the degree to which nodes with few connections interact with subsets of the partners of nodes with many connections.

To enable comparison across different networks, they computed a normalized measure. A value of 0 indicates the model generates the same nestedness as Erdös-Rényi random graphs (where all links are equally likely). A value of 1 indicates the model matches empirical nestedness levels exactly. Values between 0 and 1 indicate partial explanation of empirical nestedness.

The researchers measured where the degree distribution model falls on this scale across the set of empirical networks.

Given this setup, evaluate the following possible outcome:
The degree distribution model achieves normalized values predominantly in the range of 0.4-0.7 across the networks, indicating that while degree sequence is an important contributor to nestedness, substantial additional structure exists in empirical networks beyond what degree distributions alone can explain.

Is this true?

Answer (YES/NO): NO